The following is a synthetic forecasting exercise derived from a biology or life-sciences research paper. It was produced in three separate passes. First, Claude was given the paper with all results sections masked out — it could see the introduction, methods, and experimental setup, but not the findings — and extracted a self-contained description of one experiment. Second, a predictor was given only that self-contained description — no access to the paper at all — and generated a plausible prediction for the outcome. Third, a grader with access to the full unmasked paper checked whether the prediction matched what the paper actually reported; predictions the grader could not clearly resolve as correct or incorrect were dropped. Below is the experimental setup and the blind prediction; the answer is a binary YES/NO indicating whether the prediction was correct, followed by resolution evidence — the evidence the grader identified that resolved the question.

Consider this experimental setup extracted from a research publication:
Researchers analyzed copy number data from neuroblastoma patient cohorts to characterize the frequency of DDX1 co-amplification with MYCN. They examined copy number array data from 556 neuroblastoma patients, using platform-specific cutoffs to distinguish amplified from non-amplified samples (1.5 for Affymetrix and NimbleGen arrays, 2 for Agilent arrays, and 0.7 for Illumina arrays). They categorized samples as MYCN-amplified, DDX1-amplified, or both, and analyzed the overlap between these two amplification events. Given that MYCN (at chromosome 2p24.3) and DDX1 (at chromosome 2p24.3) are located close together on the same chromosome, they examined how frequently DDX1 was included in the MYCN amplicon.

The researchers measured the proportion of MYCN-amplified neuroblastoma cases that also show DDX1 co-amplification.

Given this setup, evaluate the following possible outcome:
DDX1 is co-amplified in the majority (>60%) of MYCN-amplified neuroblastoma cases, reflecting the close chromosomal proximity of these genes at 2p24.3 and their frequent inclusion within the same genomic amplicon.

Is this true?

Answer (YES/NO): NO